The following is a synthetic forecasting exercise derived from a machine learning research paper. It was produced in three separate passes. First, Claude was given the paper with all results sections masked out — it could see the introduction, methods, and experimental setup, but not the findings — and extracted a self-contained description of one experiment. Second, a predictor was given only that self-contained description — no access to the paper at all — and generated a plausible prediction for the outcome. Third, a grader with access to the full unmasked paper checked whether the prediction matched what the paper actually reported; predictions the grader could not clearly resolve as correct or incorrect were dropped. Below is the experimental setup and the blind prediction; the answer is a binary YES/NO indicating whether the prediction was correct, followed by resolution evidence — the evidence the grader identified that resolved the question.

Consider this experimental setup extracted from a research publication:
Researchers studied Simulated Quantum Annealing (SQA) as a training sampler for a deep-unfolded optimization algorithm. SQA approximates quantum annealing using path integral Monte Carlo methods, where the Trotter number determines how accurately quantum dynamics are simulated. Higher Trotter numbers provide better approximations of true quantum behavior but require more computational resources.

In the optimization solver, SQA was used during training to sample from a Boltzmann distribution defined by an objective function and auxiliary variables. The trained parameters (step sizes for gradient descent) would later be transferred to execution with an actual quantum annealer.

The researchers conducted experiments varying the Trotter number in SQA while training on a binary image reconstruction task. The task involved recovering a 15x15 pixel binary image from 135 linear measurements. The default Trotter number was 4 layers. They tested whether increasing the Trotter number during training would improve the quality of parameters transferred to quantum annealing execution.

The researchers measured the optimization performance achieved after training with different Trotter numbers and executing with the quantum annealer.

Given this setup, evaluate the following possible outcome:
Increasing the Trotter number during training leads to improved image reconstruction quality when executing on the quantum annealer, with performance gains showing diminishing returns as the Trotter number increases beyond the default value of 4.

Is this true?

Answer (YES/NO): YES